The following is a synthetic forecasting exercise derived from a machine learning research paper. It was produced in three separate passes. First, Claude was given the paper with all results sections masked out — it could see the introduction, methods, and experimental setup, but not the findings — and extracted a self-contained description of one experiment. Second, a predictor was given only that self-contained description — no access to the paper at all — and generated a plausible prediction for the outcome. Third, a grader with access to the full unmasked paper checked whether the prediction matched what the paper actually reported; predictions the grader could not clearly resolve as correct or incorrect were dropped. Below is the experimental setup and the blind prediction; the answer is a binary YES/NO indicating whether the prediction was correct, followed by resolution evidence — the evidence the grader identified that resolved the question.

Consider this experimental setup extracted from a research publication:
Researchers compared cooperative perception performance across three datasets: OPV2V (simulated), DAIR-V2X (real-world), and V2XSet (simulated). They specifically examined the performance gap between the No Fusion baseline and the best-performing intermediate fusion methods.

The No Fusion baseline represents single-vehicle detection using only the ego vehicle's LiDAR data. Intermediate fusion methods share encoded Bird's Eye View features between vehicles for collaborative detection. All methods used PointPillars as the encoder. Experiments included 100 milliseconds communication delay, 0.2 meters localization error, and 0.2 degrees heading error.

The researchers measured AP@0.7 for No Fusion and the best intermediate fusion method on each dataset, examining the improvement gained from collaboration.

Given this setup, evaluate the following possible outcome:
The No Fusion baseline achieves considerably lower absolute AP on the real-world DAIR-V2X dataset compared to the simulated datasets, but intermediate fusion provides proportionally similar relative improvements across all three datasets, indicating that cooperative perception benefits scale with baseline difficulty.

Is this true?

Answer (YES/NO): NO